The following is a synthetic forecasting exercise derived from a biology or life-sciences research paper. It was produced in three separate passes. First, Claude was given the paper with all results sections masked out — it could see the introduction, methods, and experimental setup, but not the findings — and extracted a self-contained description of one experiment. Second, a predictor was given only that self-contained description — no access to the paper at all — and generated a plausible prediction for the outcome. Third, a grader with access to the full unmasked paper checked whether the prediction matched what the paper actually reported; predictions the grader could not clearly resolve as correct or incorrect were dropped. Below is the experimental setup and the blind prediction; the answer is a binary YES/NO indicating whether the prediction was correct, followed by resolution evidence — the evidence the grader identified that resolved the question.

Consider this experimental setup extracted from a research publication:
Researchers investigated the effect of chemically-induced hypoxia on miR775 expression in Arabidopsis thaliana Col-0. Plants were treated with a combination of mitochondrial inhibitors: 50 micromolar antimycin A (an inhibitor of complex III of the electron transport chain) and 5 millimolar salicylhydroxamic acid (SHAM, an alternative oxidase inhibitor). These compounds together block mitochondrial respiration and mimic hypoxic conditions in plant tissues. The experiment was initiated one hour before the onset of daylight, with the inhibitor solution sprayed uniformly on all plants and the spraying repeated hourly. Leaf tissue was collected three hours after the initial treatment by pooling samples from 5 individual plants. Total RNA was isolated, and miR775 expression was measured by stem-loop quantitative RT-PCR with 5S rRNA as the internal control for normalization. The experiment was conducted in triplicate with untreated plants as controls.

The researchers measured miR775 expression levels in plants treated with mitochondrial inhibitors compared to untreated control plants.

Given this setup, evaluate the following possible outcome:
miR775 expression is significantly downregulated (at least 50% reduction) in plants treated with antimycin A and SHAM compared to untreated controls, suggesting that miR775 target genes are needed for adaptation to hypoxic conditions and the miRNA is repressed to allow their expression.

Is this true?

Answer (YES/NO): NO